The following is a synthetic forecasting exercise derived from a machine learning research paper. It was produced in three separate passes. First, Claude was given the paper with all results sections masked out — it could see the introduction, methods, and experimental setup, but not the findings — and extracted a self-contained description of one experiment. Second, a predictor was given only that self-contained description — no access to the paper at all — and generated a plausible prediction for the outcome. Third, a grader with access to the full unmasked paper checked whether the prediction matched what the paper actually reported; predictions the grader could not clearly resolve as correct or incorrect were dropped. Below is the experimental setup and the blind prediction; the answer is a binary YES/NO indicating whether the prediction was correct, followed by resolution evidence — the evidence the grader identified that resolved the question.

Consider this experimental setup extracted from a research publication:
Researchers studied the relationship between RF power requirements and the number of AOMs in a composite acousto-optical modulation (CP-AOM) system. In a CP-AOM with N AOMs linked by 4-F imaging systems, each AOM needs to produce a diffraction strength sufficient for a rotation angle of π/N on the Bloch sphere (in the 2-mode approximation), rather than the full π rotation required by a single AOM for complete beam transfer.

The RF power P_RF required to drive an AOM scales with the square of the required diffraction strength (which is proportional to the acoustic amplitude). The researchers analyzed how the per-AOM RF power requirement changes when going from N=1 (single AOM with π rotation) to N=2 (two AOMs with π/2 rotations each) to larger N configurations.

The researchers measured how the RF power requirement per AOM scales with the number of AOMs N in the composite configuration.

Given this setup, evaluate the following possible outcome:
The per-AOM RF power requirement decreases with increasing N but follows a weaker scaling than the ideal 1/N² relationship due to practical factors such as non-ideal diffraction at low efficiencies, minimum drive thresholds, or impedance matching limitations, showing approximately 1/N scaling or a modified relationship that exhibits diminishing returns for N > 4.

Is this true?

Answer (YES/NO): NO